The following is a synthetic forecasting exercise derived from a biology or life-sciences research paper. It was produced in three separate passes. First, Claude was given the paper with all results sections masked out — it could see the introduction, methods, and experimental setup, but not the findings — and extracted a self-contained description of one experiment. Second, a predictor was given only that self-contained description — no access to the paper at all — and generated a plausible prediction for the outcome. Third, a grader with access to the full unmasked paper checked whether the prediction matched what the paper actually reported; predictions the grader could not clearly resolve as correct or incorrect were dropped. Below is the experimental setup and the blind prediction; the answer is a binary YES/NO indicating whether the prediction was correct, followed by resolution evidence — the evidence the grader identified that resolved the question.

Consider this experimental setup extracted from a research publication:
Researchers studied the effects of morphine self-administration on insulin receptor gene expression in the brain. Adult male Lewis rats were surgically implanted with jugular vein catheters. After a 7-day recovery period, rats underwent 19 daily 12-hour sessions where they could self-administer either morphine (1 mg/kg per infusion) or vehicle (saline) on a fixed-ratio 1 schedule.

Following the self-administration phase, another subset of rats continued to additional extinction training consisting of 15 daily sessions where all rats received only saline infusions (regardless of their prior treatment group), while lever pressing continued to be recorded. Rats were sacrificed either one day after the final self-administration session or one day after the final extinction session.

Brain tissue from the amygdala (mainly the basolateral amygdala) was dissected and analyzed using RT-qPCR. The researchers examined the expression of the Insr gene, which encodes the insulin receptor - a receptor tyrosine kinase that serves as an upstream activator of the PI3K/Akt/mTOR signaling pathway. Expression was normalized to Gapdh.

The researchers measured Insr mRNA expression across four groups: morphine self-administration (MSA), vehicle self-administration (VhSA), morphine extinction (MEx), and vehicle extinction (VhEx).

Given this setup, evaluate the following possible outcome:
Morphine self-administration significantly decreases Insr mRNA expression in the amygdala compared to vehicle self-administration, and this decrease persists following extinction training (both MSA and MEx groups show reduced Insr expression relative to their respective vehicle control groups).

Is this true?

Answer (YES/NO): NO